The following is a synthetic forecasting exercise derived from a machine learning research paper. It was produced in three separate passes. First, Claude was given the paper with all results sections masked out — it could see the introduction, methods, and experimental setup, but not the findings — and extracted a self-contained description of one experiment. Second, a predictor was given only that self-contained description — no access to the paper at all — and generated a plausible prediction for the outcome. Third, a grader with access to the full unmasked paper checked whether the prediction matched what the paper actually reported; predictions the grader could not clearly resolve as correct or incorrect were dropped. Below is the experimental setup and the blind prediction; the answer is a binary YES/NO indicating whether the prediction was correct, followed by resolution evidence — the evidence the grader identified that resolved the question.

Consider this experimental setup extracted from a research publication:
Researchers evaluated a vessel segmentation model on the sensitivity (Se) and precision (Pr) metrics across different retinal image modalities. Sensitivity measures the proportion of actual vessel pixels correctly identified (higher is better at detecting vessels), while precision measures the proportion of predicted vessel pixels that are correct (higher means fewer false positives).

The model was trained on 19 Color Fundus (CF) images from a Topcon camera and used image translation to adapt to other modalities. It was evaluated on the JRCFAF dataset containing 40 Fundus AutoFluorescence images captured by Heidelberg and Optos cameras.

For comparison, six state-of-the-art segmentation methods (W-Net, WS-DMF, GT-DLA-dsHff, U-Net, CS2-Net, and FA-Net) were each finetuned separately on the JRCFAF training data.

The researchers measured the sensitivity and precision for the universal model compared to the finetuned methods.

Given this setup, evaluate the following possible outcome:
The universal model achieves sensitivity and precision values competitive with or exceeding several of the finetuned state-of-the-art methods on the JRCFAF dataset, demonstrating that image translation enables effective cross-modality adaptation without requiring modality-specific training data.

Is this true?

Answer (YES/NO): NO